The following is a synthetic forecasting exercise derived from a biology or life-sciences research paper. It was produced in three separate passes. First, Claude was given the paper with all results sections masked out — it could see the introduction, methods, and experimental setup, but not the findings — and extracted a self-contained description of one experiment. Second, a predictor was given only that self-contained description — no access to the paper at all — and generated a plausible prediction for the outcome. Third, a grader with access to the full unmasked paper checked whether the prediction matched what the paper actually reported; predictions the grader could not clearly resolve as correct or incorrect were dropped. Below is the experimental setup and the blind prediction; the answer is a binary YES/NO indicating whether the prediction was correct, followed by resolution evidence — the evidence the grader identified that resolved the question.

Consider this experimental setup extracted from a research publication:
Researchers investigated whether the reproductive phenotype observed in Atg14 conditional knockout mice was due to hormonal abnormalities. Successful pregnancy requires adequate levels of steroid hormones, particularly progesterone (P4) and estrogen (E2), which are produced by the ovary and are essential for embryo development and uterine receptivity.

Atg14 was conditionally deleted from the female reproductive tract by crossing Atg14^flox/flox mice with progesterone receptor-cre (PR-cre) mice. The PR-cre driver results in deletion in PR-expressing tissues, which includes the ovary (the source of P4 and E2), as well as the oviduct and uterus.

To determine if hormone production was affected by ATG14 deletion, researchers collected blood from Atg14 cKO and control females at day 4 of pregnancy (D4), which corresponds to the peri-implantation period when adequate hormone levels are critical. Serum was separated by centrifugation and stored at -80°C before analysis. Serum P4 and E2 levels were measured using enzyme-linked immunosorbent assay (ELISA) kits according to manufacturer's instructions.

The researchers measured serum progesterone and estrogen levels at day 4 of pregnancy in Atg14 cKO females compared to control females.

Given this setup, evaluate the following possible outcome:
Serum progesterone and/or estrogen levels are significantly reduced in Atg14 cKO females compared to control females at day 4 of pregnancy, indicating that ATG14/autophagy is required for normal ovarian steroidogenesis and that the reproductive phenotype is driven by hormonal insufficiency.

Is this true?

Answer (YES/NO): NO